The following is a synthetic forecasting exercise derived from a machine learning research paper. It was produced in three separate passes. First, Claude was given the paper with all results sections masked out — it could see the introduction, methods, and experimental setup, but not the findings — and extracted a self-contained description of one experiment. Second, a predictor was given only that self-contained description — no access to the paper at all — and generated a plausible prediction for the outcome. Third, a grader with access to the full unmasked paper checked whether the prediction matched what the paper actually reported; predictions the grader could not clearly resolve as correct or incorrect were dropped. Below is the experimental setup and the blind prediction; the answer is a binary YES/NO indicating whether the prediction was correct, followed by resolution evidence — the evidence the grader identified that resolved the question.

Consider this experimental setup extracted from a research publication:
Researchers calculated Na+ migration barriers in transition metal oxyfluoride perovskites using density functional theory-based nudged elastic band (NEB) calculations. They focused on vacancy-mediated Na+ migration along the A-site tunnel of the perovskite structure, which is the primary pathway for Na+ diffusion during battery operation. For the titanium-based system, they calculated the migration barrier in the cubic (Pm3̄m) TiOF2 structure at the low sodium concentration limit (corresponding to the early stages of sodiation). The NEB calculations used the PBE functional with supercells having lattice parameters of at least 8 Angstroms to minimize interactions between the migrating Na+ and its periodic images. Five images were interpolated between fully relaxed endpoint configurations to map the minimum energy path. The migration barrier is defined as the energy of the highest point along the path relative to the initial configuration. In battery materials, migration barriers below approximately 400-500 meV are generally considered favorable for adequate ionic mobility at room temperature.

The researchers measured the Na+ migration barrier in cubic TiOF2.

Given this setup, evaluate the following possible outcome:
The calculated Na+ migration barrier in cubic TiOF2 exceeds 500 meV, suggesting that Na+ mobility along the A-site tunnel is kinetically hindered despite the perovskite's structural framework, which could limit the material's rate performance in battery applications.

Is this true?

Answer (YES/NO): YES